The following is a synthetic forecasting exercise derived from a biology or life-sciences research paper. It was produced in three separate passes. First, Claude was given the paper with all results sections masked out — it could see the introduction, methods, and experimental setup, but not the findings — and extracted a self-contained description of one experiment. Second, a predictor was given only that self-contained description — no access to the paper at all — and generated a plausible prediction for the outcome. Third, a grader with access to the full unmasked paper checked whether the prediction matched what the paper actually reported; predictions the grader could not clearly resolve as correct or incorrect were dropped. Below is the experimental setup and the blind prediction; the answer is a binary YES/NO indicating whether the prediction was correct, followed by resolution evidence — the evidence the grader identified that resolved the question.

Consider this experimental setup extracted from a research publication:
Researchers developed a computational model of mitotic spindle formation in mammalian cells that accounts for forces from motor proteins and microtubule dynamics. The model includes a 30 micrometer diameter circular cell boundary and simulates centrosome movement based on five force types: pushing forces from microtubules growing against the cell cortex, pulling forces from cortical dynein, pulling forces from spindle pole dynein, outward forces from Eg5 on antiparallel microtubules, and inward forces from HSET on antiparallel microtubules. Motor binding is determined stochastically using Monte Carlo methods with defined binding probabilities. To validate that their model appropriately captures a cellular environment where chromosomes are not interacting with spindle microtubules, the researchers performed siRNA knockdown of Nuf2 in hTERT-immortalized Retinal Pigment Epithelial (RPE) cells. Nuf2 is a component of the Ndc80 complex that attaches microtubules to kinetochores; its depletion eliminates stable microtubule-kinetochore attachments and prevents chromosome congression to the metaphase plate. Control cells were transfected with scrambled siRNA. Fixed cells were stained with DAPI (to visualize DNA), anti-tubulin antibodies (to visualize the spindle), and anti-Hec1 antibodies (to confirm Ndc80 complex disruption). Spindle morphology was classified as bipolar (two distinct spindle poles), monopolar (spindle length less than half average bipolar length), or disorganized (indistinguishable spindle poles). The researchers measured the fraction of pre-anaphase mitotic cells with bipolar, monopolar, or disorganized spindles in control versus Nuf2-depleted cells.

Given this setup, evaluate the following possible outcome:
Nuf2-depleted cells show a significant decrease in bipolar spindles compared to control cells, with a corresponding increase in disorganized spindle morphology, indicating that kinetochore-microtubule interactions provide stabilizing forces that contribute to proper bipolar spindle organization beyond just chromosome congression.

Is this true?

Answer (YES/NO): NO